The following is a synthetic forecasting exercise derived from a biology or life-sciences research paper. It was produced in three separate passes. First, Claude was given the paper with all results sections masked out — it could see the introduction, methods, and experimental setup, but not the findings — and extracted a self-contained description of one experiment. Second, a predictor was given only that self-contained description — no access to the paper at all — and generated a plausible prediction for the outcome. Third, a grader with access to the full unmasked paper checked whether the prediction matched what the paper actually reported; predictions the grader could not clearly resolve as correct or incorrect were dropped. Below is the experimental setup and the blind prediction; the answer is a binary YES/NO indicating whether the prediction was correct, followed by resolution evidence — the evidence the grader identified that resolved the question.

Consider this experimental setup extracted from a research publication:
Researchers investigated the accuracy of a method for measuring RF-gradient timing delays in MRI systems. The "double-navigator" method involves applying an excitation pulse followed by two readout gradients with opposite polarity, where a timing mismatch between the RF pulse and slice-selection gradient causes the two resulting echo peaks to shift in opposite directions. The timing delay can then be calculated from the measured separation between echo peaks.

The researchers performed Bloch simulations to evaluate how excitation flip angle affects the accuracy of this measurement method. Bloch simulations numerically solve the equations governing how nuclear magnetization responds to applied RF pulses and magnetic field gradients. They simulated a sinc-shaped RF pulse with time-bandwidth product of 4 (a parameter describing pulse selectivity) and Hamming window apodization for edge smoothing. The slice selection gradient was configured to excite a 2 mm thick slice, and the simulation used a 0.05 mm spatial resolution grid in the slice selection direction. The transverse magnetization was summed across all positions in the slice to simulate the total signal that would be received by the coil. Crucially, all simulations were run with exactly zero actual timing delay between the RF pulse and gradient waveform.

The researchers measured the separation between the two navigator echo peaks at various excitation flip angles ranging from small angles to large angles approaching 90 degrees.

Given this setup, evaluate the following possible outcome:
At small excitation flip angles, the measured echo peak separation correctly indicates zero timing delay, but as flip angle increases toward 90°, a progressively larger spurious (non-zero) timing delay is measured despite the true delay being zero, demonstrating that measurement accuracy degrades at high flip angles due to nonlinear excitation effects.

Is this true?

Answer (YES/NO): YES